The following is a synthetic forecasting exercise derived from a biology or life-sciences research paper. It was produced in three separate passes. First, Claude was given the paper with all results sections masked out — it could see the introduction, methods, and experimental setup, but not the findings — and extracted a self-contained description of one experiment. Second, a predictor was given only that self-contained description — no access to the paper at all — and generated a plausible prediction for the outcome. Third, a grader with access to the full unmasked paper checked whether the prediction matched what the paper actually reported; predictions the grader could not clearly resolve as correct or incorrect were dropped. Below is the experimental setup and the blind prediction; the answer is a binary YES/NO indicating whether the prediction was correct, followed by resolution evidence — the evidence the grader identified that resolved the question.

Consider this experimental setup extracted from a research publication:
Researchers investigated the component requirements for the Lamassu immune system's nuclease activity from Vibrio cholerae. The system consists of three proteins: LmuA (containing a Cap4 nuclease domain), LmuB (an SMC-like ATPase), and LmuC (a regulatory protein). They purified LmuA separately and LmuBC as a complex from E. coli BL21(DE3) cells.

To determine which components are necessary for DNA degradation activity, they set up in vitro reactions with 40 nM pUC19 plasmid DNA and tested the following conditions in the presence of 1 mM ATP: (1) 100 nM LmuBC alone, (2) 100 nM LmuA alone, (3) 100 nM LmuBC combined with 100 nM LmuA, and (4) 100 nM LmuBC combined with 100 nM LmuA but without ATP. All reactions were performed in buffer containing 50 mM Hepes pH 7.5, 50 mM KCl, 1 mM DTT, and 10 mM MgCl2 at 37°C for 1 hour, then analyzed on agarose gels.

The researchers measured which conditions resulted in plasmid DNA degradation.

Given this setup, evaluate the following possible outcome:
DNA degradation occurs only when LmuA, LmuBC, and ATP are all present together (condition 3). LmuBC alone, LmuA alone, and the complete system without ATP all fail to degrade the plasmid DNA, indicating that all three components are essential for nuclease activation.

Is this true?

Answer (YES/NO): NO